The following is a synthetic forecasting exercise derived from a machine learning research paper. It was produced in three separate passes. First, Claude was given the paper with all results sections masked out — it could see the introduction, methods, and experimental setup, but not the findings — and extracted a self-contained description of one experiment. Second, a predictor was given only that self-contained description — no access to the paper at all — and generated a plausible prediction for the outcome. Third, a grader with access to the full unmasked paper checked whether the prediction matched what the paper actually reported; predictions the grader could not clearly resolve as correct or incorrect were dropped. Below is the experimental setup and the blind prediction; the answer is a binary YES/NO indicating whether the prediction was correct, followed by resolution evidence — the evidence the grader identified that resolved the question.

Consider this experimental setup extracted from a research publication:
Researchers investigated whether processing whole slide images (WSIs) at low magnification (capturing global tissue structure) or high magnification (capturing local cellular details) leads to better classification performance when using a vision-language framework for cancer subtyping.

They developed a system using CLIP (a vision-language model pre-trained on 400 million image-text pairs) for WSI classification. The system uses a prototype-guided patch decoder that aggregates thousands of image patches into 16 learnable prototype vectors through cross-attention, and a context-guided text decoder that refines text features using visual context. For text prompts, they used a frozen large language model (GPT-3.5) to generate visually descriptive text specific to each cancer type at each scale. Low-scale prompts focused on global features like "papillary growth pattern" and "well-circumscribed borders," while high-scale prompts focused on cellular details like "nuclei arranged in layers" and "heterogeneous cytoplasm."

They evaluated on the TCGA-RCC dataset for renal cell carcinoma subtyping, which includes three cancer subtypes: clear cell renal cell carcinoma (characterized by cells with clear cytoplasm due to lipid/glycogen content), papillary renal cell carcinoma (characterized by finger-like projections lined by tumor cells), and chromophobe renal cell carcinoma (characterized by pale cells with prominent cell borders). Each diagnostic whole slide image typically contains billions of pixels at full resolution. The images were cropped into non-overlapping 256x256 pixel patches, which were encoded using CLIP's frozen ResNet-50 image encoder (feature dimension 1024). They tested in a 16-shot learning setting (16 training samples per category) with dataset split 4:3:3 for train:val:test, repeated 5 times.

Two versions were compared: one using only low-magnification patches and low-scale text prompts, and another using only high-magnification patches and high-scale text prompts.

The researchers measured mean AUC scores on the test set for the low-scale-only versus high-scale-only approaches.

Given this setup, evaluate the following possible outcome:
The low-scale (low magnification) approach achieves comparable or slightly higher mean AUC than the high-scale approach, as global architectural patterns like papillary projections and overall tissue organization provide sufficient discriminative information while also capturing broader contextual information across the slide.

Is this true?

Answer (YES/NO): NO